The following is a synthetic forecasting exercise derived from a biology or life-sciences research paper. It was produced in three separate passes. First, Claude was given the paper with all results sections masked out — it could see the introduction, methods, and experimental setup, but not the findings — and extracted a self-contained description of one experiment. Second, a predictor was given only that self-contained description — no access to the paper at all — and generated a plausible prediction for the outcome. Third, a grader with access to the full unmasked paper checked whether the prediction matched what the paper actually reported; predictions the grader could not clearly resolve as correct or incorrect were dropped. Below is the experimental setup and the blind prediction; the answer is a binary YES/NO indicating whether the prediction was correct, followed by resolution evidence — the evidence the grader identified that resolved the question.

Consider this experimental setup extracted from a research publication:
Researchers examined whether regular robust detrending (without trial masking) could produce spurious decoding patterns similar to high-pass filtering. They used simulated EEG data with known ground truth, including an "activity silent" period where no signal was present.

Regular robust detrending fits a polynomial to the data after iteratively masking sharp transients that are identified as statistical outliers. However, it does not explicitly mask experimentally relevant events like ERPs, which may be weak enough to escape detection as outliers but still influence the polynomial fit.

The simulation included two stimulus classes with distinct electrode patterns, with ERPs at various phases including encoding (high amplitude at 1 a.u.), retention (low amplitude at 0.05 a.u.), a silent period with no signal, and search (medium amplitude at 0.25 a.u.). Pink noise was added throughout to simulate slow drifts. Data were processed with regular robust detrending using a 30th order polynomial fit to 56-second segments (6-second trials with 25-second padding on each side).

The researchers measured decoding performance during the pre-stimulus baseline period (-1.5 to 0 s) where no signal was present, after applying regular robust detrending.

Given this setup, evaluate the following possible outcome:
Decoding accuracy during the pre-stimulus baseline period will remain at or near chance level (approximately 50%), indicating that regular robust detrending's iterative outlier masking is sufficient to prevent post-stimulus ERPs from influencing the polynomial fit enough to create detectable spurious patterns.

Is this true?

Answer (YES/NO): YES